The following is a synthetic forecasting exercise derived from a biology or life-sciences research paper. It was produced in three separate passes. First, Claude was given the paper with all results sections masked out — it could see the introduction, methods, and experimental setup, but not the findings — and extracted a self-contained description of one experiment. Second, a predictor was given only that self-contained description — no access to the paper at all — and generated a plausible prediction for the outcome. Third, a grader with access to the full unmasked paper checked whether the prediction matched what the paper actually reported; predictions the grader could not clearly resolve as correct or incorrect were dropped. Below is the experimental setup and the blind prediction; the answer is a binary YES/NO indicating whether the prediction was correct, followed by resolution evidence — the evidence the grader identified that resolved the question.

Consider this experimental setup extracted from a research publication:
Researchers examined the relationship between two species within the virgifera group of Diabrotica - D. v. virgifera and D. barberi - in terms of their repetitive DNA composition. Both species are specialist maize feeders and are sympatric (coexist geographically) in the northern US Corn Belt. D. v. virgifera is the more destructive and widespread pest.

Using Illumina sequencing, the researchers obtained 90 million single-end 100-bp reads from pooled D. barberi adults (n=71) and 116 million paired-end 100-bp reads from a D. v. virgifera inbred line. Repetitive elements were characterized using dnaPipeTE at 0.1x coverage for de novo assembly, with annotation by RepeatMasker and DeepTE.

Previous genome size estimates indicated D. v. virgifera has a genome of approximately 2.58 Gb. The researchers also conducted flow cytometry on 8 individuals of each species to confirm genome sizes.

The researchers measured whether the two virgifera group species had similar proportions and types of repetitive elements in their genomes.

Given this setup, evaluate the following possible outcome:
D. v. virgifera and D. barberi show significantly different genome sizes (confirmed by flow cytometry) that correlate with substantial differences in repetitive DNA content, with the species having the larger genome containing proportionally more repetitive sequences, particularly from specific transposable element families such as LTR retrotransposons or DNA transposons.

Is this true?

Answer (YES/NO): NO